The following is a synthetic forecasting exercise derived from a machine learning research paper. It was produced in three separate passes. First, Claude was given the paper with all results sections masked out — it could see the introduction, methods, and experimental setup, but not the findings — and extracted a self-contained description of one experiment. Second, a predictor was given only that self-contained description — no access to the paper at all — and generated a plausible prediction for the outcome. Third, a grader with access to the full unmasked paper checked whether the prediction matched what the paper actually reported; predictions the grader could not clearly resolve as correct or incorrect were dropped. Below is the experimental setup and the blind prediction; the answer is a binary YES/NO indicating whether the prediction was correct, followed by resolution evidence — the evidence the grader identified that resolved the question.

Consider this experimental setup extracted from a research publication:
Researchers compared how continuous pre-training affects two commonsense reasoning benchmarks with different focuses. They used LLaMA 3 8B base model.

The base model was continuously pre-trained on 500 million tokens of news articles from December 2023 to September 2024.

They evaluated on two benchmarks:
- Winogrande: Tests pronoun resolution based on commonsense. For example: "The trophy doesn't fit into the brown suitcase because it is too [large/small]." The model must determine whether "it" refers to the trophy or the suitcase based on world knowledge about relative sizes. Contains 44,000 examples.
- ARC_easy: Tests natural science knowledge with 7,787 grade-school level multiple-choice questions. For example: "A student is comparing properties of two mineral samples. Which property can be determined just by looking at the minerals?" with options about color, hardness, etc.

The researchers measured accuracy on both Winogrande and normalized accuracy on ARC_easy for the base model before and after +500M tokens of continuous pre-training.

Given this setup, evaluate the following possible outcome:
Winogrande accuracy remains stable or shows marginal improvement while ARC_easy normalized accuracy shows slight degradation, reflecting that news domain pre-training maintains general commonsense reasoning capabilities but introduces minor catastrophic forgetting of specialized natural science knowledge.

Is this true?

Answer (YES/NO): NO